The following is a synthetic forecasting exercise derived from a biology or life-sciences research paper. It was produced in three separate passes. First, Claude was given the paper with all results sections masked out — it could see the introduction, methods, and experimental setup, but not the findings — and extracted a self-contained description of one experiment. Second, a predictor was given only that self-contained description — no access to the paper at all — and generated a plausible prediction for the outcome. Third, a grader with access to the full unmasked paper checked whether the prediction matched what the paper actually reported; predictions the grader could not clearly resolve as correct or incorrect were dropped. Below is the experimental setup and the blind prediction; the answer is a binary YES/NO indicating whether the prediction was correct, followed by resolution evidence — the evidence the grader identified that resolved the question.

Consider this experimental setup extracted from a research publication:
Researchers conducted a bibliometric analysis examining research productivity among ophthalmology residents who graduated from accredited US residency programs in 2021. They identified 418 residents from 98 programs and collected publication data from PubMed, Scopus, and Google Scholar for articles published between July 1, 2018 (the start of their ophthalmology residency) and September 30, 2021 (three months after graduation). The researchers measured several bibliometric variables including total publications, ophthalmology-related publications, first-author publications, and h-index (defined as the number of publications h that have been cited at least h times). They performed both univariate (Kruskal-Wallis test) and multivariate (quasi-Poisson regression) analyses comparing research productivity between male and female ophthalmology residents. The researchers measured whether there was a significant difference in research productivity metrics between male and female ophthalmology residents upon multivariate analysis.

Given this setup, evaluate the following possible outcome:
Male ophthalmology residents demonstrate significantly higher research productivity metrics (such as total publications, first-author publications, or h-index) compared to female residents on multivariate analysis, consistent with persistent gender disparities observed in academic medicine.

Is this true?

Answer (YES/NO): NO